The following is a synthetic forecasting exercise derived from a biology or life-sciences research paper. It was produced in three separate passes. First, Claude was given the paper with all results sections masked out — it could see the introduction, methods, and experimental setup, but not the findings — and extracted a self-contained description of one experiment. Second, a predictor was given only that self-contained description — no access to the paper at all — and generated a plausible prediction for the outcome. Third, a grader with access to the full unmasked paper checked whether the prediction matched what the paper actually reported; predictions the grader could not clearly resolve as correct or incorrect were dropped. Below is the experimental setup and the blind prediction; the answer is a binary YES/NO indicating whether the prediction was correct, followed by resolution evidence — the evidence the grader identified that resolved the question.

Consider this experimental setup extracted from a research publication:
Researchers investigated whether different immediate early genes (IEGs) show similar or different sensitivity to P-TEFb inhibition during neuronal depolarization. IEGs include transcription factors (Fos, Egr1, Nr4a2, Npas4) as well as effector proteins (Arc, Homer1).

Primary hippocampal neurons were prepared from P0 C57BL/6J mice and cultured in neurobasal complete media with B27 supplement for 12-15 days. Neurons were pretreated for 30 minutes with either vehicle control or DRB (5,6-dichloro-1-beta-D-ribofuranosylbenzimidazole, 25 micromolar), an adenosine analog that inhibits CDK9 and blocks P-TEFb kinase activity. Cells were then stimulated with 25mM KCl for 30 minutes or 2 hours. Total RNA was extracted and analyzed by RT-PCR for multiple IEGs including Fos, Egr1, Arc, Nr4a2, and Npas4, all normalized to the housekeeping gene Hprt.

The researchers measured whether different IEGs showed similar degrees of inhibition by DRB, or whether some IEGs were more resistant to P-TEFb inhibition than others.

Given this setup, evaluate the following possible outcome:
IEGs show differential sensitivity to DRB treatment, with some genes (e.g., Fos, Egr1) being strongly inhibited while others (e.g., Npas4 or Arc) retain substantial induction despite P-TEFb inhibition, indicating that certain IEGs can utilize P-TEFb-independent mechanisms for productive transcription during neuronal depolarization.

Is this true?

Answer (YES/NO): NO